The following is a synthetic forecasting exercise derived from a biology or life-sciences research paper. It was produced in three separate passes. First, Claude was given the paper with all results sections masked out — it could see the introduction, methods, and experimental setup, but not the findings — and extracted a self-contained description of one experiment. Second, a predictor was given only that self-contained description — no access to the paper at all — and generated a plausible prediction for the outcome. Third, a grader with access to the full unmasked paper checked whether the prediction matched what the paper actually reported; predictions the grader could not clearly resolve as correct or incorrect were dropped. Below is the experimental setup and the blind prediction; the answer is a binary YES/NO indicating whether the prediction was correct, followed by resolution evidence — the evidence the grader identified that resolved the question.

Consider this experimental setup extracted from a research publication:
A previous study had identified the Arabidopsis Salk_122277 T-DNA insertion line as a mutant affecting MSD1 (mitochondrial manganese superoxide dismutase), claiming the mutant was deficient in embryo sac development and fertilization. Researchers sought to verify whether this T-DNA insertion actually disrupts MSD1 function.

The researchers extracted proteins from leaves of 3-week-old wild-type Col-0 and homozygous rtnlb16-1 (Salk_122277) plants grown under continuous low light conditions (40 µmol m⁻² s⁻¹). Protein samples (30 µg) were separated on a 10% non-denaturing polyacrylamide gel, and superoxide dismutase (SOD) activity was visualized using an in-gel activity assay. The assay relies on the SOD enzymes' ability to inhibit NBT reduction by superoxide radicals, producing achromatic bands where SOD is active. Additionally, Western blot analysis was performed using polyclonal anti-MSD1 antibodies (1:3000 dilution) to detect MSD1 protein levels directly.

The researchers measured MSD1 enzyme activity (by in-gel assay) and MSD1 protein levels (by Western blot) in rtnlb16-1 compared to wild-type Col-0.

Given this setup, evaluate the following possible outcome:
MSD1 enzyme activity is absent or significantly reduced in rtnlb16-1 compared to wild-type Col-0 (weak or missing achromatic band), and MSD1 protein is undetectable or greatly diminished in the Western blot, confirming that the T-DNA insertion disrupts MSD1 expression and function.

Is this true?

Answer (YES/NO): NO